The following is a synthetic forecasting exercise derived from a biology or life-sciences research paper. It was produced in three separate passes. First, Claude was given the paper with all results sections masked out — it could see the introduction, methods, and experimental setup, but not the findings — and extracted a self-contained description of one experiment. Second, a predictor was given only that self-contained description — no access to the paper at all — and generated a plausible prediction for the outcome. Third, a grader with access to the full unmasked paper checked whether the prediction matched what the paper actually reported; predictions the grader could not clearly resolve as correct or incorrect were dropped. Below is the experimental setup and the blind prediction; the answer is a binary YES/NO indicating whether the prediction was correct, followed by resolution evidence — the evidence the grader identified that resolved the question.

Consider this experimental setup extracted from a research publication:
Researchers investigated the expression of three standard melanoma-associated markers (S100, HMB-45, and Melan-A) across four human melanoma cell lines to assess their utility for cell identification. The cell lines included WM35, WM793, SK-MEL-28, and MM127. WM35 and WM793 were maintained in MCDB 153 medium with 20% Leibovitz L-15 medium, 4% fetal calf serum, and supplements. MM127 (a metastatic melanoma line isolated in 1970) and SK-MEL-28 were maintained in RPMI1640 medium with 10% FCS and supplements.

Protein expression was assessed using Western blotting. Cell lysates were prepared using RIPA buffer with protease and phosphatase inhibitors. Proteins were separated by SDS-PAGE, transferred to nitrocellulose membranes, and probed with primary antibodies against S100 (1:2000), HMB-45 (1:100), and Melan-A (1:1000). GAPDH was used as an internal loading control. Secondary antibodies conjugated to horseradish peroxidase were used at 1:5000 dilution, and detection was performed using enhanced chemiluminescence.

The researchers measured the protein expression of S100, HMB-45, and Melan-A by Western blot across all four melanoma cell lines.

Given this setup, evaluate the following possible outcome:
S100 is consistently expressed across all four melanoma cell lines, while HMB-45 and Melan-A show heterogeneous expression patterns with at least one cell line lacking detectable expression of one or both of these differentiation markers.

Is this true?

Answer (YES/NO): NO